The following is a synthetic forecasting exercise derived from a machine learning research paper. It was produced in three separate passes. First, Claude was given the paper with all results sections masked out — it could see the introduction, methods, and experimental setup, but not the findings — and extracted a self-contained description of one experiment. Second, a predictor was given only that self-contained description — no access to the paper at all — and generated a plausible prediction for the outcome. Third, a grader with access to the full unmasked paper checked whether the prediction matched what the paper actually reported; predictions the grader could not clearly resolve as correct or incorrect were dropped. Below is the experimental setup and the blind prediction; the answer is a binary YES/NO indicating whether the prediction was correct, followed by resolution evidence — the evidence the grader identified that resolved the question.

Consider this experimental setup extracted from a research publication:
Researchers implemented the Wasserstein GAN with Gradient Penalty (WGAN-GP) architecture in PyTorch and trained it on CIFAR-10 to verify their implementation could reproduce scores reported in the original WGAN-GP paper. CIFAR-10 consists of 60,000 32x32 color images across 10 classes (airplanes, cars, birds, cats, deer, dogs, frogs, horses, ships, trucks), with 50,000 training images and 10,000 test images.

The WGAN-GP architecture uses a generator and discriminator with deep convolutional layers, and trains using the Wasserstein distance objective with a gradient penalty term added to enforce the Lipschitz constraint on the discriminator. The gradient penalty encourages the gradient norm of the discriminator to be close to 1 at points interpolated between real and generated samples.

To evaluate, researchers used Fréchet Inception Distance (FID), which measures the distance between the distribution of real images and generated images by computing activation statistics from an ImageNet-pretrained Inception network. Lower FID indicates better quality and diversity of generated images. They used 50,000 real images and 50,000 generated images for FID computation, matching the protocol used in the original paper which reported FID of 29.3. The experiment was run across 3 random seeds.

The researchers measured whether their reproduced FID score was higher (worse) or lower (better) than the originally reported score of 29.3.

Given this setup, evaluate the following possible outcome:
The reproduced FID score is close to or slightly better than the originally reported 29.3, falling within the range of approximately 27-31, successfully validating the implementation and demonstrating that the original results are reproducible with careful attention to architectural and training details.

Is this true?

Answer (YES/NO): NO